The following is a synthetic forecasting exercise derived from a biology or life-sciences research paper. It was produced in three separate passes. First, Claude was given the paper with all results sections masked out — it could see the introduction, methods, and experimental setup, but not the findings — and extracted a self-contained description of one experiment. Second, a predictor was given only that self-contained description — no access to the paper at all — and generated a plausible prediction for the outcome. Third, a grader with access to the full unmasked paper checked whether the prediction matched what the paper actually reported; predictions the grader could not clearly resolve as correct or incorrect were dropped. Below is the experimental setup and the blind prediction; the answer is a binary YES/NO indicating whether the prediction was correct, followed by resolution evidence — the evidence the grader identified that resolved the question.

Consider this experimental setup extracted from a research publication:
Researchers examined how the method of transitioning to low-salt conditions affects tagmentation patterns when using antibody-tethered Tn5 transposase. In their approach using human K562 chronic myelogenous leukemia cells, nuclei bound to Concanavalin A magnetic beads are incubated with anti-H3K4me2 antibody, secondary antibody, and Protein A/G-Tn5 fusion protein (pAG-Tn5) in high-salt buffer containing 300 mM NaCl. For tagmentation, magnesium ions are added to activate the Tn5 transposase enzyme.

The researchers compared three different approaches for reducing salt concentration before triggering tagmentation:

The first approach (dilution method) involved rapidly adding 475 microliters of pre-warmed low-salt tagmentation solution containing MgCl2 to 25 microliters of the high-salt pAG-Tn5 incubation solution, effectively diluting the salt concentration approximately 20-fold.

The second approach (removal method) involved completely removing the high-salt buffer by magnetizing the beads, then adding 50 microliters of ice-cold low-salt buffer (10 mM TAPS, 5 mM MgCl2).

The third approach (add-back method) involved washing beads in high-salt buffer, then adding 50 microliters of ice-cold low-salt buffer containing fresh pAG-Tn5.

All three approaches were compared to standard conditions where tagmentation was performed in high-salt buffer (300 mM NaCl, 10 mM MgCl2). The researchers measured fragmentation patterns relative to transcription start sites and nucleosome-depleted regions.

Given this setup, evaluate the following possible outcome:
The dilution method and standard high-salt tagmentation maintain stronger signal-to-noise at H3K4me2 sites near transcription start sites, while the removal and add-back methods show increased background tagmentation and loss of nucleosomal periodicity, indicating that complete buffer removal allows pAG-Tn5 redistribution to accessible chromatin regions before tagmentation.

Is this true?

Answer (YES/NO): NO